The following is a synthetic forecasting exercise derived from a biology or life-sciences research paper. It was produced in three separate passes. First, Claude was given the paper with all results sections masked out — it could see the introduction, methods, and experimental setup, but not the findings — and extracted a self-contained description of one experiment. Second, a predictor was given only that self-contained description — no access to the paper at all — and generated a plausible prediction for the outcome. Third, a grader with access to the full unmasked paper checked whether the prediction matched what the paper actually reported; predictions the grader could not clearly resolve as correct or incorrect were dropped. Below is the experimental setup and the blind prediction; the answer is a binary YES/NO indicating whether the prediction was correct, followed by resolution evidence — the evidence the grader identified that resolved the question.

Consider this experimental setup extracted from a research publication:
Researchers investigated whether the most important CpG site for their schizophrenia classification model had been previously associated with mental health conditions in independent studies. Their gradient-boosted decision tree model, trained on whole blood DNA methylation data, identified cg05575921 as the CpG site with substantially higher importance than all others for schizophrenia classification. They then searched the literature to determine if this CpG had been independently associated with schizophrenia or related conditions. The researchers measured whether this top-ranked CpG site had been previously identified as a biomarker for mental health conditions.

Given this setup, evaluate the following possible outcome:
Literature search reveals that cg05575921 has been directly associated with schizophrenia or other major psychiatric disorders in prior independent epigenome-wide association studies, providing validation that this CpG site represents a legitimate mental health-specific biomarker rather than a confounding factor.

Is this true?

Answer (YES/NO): NO